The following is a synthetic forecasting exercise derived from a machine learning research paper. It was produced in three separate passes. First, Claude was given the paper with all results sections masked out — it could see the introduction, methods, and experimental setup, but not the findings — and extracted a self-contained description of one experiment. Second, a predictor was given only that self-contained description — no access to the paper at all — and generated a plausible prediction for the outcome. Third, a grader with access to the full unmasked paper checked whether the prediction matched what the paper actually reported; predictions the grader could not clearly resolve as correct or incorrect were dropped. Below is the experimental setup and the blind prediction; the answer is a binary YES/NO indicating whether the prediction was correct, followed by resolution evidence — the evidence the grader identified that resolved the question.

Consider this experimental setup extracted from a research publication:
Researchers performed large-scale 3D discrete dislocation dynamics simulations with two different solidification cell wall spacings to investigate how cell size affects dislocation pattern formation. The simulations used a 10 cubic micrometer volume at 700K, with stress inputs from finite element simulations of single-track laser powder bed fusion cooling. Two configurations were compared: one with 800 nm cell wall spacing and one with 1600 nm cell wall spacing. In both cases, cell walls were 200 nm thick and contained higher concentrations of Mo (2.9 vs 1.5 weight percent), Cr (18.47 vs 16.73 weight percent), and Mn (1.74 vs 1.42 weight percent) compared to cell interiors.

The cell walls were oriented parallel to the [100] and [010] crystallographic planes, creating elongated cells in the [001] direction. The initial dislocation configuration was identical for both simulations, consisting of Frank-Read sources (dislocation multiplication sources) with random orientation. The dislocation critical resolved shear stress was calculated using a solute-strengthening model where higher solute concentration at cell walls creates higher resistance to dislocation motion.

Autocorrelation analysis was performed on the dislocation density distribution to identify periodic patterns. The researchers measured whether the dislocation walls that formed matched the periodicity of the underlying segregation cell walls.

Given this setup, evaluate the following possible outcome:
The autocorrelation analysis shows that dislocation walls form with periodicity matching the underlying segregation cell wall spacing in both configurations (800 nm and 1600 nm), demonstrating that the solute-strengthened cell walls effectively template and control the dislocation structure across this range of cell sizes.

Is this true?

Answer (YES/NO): YES